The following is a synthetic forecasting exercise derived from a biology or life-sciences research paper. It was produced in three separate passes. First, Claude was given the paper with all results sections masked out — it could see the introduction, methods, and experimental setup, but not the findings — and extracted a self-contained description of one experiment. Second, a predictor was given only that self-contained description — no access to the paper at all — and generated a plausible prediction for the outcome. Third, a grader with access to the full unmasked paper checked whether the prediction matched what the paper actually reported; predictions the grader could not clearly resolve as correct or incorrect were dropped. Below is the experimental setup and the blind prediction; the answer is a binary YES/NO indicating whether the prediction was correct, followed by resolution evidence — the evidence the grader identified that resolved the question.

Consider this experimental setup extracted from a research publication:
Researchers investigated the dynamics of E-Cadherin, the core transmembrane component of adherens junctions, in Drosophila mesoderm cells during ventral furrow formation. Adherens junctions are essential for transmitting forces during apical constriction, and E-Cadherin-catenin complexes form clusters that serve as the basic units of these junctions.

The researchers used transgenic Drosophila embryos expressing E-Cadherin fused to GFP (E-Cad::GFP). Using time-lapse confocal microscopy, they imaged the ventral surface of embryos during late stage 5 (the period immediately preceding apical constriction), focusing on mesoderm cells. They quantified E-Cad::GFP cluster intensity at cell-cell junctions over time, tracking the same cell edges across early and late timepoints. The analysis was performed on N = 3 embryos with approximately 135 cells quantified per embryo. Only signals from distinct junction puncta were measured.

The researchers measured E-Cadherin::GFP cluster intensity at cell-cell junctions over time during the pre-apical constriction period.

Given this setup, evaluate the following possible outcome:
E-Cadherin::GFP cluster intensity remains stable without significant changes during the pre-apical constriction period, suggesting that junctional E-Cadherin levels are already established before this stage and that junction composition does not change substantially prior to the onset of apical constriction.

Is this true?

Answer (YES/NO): NO